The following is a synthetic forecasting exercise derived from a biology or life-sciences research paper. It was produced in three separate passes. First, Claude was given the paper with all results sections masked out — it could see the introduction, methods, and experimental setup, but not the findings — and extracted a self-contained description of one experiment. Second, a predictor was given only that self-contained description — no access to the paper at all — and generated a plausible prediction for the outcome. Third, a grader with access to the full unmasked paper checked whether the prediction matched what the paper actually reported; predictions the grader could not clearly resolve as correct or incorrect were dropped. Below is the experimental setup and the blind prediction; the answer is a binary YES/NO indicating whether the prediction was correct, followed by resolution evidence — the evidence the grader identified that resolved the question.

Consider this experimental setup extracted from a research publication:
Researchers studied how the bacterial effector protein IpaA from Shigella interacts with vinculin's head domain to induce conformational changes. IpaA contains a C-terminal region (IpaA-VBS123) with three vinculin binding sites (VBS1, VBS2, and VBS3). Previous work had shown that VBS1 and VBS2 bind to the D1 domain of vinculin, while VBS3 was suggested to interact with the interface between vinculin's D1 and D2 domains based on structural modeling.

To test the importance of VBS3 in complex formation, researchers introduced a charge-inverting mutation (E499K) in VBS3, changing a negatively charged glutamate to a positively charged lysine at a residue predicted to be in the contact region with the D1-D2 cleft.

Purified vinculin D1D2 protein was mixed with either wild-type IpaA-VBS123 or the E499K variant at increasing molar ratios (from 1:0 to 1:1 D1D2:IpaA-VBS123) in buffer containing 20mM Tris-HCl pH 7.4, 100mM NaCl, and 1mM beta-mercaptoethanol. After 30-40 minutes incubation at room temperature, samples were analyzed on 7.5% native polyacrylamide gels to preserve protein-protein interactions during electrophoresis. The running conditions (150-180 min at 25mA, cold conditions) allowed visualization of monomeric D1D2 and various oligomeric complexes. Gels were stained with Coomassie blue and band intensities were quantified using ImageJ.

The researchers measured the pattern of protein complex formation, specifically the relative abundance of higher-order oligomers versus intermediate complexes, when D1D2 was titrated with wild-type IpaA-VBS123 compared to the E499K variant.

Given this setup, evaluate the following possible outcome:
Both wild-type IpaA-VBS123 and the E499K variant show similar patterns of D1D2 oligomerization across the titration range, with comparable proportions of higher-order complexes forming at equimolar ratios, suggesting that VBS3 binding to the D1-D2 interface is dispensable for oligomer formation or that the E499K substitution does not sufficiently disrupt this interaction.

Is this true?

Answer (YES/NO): NO